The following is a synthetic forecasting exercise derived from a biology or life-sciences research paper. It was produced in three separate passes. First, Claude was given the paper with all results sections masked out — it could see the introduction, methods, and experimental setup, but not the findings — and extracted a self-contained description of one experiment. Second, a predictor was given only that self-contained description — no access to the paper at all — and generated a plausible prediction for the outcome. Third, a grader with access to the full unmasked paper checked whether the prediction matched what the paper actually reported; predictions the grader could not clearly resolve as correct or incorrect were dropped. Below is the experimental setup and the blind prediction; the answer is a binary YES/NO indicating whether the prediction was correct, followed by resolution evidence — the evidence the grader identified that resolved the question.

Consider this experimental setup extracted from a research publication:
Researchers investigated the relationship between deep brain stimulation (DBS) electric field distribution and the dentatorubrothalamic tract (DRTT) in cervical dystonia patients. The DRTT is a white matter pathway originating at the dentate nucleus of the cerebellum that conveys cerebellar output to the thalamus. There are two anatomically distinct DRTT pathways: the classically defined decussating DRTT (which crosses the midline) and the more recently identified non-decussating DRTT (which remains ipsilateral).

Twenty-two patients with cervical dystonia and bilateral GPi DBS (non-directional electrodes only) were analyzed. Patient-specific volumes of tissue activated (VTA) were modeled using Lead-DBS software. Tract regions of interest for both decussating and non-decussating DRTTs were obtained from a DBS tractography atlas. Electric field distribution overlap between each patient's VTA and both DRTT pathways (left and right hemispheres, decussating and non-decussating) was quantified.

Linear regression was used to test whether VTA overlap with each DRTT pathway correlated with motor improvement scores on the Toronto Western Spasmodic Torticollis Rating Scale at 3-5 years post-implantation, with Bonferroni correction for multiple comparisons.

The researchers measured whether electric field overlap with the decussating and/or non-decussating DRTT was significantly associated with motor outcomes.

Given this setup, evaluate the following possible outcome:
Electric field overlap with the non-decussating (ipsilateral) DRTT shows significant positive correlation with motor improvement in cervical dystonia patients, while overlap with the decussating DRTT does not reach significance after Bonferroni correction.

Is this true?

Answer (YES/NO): YES